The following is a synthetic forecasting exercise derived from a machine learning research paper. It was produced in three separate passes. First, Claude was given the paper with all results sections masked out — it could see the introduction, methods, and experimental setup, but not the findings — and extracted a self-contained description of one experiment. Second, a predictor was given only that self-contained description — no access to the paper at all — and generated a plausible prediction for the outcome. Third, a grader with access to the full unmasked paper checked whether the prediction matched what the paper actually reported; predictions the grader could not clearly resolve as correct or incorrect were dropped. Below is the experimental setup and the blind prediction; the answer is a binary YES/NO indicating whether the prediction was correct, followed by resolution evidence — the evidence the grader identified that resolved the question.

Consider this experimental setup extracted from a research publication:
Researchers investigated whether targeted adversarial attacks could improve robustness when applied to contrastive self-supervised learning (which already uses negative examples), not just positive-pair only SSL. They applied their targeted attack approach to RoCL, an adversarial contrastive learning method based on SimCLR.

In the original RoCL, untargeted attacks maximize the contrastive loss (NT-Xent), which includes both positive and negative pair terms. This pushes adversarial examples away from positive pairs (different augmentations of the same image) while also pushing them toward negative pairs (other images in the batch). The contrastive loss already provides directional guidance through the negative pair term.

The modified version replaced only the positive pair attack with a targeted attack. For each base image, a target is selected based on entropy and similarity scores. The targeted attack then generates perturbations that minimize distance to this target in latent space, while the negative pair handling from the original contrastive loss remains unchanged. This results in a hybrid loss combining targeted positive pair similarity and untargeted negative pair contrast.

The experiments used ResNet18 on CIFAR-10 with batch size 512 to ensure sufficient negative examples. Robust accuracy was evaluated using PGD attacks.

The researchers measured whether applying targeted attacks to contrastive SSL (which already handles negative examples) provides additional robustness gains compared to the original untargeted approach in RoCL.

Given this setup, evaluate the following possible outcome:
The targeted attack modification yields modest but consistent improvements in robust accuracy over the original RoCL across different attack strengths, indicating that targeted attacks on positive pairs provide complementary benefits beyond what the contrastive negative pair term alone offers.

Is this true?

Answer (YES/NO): YES